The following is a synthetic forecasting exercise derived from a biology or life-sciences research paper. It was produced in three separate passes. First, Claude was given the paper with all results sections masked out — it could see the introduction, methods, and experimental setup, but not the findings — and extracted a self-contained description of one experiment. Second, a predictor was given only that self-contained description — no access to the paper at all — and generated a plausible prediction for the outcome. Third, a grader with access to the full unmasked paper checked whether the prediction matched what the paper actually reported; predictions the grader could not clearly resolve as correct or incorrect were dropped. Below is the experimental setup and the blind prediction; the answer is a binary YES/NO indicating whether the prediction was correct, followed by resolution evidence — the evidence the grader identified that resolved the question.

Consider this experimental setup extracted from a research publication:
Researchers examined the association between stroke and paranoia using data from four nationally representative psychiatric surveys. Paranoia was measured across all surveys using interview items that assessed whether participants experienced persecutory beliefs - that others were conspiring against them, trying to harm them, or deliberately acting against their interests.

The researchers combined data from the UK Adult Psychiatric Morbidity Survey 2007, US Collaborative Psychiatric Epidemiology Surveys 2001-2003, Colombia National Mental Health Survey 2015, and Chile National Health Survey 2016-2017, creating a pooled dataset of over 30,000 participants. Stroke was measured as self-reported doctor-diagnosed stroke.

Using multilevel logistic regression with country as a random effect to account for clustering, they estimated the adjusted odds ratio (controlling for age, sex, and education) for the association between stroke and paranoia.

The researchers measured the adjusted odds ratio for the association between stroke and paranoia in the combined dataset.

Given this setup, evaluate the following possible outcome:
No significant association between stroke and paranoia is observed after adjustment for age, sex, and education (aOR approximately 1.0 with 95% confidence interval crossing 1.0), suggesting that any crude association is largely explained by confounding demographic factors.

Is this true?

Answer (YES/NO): NO